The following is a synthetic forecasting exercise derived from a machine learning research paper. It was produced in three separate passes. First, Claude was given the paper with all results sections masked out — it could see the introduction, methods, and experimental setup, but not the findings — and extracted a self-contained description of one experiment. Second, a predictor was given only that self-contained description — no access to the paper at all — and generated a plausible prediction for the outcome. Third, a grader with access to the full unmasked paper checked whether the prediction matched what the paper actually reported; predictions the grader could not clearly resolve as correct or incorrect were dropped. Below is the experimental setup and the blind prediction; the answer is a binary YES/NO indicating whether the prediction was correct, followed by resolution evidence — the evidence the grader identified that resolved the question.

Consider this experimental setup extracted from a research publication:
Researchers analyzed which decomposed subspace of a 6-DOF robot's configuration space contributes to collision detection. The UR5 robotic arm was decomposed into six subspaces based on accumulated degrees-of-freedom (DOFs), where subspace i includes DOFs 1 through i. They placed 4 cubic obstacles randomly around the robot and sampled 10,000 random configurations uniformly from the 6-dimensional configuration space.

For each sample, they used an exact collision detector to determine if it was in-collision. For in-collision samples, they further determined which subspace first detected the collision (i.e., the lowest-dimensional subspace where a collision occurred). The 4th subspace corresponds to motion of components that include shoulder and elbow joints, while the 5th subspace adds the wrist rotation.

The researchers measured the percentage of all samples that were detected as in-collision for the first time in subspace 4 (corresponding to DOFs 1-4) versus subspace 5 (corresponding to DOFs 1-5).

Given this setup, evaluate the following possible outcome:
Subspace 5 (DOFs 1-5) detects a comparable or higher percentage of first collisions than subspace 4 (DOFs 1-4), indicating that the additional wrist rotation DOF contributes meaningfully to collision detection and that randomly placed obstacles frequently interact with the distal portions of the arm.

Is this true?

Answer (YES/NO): YES